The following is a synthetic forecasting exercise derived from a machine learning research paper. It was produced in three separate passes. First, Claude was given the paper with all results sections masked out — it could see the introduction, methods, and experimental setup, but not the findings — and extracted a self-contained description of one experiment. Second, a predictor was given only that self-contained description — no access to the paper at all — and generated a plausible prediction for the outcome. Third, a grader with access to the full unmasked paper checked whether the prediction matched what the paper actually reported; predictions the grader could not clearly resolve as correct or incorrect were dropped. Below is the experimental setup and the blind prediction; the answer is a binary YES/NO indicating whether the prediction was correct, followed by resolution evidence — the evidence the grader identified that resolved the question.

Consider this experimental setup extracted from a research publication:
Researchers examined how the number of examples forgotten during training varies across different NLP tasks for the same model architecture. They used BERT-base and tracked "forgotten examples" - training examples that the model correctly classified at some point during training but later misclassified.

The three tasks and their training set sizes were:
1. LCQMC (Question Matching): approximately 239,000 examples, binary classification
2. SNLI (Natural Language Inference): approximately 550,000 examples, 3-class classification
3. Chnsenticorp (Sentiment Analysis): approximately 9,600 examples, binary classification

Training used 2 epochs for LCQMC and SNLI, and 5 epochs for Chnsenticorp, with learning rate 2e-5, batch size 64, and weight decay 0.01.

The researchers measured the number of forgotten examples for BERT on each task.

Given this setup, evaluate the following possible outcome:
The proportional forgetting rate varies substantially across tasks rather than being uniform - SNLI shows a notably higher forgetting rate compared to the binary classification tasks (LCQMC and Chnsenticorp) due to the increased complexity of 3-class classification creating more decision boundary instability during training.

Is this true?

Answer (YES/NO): NO